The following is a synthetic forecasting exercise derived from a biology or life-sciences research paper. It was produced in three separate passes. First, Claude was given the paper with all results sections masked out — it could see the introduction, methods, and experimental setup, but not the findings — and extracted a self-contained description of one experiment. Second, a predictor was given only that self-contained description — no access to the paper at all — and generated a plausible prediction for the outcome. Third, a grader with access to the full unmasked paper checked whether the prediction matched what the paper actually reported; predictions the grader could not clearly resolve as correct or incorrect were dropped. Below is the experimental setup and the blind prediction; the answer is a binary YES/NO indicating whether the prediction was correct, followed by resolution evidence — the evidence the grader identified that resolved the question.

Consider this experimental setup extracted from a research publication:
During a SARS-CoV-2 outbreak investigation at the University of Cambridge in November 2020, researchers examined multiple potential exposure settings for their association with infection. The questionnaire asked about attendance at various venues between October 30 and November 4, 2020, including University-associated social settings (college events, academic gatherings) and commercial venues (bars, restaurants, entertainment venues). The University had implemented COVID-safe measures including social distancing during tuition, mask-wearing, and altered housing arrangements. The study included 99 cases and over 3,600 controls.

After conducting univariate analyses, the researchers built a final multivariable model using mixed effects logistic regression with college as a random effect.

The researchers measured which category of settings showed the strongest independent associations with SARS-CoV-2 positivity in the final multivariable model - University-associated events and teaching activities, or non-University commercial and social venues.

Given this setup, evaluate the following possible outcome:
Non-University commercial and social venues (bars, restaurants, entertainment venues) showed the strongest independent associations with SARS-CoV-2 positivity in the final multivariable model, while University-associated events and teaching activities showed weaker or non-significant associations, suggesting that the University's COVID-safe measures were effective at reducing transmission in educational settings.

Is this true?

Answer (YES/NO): YES